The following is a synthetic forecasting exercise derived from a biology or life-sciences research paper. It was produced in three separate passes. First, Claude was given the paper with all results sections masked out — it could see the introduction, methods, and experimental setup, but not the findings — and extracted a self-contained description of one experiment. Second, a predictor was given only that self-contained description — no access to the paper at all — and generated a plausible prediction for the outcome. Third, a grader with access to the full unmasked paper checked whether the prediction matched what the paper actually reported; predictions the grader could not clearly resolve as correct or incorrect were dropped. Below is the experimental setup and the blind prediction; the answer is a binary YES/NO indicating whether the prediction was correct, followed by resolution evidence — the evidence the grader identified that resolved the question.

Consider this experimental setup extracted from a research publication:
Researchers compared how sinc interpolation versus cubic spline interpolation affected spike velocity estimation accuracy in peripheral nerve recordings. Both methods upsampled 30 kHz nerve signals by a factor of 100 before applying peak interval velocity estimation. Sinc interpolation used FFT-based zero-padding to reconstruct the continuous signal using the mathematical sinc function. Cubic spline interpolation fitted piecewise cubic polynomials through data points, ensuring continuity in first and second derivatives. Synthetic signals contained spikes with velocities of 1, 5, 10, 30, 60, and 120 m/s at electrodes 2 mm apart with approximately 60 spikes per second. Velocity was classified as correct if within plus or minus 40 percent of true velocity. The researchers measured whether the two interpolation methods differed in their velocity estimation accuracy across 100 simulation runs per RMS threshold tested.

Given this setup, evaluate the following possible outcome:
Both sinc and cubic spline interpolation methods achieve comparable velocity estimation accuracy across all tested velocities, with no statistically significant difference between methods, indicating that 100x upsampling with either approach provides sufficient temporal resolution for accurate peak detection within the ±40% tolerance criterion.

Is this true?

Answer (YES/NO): YES